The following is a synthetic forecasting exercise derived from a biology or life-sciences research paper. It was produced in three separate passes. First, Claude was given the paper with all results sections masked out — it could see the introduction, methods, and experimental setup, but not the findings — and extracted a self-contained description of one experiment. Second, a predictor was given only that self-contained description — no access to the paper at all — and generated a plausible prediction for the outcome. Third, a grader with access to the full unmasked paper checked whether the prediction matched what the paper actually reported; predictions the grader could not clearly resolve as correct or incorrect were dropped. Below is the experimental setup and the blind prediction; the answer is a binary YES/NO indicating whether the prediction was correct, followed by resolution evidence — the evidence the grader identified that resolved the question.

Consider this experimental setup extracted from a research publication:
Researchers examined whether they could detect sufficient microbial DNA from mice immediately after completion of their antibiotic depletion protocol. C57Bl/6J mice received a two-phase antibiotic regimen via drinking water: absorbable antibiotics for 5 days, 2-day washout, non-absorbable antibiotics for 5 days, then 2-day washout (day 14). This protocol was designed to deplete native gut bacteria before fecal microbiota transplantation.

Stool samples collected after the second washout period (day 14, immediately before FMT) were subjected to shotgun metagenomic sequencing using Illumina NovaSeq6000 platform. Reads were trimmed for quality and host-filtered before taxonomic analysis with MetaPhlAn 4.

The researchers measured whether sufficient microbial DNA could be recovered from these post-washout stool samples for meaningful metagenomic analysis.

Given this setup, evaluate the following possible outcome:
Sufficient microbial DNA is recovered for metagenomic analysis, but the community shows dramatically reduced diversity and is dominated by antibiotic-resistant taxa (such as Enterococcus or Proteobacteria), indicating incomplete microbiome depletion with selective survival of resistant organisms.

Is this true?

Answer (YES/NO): NO